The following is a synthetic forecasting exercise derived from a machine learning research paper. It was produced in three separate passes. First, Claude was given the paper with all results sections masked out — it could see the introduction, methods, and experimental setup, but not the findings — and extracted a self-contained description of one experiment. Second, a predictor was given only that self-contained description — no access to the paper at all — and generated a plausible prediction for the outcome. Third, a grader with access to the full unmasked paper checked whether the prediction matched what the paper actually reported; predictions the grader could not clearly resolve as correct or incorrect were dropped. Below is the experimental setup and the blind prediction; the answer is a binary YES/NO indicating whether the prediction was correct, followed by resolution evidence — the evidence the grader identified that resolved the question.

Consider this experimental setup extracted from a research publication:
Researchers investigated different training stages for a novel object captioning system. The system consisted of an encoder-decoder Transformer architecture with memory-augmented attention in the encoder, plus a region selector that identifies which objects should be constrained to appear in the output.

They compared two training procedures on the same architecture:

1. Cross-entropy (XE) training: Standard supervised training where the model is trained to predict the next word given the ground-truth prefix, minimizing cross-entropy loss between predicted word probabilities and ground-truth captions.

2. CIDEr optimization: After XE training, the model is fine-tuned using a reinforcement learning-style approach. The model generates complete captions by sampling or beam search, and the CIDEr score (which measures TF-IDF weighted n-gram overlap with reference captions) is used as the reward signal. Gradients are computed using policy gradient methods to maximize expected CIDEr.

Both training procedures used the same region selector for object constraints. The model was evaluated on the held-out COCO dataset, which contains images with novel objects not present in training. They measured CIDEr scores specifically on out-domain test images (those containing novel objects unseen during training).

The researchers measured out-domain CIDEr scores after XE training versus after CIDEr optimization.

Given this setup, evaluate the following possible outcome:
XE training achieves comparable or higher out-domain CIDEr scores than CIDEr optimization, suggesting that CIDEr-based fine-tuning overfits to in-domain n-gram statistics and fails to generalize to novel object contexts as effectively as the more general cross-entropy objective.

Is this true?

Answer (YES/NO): NO